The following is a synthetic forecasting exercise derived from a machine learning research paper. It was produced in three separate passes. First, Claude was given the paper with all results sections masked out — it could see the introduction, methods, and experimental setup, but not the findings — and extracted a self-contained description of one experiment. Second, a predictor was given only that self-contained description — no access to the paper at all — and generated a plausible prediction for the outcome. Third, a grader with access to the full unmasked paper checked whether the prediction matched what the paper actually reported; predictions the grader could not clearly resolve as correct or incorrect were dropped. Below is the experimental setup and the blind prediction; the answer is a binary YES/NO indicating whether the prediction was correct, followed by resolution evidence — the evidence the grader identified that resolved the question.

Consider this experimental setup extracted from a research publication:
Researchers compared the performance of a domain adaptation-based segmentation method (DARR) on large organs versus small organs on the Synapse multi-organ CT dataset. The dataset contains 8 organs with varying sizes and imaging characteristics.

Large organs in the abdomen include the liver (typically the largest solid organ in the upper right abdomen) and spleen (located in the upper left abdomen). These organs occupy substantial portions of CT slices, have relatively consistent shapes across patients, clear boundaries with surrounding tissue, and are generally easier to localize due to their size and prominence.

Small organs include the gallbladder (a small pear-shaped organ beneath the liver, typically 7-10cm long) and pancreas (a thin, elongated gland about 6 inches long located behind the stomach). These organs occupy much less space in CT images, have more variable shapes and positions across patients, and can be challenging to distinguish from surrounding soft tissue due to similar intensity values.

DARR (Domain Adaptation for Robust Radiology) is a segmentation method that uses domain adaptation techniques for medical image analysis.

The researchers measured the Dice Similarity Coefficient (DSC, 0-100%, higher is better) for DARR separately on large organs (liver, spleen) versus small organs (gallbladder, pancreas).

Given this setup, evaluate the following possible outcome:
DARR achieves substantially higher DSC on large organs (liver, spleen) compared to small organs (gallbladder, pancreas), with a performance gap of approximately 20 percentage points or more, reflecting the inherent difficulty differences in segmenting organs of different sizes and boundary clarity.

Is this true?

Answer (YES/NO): YES